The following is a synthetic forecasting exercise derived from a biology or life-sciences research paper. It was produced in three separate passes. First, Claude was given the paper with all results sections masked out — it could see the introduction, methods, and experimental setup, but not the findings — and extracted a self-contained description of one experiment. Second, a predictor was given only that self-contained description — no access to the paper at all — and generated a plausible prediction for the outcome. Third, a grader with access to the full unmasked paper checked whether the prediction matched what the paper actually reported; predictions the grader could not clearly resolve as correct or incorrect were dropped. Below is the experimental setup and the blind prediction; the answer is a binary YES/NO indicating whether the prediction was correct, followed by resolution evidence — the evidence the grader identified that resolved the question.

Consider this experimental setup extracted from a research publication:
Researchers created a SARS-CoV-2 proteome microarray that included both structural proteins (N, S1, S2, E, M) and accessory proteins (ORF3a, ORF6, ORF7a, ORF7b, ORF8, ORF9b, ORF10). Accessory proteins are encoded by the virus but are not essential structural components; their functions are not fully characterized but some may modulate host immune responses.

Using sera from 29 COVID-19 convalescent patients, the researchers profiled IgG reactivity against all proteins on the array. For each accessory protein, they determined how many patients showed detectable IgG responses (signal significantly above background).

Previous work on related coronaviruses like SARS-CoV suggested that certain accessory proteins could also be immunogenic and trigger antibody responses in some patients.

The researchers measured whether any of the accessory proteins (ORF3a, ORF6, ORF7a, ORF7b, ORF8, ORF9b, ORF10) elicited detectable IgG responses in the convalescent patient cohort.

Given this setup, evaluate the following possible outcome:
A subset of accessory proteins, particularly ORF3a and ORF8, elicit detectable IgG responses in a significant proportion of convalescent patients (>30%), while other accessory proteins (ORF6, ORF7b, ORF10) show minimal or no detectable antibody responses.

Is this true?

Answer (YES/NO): NO